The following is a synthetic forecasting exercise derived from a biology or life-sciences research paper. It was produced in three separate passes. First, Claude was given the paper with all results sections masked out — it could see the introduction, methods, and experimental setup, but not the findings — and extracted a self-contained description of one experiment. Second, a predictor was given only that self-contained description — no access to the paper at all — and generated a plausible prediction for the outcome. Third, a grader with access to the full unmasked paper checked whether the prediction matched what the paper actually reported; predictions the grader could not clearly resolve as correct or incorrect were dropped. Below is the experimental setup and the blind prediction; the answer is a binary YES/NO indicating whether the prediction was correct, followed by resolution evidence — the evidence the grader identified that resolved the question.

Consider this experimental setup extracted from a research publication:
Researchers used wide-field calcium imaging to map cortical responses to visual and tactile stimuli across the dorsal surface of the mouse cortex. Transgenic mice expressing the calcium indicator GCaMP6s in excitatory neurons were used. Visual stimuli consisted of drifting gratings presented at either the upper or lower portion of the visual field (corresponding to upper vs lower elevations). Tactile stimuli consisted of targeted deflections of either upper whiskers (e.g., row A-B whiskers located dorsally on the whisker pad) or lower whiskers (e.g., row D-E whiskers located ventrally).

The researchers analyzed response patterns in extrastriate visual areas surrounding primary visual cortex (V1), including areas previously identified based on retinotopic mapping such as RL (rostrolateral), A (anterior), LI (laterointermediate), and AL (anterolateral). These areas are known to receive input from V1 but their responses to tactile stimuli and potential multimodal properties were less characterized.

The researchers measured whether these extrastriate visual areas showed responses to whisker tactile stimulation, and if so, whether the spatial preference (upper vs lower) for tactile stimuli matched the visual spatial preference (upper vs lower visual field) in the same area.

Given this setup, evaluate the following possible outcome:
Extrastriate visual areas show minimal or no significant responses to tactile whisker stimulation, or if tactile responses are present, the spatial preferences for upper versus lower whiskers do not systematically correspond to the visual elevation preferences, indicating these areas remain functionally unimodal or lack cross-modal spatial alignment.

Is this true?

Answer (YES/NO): NO